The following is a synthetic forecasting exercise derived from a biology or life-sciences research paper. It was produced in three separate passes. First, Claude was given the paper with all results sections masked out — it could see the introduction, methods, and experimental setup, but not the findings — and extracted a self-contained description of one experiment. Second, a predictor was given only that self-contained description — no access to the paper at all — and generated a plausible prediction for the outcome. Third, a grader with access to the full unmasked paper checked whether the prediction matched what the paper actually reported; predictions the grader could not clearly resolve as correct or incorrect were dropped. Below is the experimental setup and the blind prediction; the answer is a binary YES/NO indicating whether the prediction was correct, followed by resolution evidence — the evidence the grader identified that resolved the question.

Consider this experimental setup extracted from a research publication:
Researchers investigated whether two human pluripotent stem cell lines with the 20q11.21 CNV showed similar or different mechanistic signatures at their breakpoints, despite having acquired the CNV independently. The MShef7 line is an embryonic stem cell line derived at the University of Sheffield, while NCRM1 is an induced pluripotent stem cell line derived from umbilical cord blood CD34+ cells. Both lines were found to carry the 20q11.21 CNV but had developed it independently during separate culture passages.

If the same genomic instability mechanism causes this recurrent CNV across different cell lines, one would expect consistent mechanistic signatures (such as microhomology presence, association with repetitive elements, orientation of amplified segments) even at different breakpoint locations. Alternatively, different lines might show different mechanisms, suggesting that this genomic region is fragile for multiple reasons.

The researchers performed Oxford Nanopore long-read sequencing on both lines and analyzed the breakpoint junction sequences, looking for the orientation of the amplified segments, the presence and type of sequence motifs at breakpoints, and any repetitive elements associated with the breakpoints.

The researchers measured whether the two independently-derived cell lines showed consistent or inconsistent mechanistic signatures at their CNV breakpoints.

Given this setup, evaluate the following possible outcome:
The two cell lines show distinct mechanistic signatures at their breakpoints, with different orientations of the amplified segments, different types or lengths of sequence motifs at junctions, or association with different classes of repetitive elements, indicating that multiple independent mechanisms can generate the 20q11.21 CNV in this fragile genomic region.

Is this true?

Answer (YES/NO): NO